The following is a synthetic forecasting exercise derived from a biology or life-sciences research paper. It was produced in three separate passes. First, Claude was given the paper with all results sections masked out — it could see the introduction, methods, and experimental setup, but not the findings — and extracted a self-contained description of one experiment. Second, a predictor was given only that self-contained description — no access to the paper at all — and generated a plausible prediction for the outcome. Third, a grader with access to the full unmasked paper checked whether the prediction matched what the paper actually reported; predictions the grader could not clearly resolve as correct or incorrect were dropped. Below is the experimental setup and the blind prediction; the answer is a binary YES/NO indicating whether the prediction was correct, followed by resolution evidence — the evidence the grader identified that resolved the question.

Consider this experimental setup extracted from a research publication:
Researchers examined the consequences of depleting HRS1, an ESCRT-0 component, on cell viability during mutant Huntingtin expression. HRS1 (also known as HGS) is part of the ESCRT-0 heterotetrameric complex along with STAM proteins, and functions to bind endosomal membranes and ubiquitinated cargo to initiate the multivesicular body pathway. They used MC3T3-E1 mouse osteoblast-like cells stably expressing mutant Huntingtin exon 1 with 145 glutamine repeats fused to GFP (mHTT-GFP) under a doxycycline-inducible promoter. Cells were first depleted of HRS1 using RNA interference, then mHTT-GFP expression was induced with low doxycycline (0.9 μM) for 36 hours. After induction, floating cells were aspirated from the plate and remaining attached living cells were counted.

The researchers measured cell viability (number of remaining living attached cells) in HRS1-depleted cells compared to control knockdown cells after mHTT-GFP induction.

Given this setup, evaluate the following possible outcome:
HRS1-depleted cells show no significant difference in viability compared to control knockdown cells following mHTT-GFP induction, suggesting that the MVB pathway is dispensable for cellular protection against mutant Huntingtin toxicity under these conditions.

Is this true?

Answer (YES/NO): NO